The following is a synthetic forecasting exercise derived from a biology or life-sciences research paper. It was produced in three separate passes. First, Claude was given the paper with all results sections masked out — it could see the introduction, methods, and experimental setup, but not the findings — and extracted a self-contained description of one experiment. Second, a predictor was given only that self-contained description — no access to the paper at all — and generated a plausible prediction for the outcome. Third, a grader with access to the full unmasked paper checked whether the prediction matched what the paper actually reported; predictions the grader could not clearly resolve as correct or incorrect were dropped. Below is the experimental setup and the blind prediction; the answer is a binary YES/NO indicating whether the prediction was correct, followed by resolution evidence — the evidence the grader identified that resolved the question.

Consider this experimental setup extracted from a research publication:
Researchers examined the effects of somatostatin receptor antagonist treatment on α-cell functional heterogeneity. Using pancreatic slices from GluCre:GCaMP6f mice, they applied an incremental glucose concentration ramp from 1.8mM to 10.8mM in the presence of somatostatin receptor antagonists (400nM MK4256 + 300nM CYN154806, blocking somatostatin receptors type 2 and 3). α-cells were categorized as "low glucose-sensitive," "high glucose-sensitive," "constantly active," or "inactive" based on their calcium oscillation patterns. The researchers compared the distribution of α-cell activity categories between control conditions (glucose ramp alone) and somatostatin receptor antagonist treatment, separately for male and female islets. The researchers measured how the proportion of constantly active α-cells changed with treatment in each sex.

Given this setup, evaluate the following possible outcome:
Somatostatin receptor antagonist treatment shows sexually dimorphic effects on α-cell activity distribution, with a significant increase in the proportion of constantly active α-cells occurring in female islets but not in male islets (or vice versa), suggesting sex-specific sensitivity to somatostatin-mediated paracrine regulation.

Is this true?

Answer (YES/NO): YES